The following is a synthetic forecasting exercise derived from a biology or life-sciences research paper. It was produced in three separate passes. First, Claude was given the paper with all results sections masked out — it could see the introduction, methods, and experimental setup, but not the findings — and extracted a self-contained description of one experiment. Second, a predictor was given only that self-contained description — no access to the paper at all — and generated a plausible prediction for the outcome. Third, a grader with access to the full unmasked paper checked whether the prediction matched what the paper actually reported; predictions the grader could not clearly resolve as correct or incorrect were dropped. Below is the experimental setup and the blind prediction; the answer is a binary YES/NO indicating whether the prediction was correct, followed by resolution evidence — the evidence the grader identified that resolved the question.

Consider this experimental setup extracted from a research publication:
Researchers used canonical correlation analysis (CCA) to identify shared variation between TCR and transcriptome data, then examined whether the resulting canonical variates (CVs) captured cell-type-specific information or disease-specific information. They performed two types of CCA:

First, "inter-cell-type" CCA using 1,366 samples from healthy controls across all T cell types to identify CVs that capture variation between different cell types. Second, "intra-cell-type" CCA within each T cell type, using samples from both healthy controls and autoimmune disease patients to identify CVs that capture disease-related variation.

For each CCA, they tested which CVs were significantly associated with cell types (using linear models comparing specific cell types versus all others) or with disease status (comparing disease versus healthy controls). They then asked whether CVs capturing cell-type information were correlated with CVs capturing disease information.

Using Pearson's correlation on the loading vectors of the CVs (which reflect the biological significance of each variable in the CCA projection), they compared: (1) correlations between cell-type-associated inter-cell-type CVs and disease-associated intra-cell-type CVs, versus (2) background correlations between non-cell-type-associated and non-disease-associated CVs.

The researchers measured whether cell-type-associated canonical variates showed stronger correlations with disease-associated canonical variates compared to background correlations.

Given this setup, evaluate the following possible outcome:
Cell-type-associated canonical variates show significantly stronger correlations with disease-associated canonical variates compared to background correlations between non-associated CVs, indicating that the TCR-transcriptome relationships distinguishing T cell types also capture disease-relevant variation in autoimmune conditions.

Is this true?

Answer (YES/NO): YES